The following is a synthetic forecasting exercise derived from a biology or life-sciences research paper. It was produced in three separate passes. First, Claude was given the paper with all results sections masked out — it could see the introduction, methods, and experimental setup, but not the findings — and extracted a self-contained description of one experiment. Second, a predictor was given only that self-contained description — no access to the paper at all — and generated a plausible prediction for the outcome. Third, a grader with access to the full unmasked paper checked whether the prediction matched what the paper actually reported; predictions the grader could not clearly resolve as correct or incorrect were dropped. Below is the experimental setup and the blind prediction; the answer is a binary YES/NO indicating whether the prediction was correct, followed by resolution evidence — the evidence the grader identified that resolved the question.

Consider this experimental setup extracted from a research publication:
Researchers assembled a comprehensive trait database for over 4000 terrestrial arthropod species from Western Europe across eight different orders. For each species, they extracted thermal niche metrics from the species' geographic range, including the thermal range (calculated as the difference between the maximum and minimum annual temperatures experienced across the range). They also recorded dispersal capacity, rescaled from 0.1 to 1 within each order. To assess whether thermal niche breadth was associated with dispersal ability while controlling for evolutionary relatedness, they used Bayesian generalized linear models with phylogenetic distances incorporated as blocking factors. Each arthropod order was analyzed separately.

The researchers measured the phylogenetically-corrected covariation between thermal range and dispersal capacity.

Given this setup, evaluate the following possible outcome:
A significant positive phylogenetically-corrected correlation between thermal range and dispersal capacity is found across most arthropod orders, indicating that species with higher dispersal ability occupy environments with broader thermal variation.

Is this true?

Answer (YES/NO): YES